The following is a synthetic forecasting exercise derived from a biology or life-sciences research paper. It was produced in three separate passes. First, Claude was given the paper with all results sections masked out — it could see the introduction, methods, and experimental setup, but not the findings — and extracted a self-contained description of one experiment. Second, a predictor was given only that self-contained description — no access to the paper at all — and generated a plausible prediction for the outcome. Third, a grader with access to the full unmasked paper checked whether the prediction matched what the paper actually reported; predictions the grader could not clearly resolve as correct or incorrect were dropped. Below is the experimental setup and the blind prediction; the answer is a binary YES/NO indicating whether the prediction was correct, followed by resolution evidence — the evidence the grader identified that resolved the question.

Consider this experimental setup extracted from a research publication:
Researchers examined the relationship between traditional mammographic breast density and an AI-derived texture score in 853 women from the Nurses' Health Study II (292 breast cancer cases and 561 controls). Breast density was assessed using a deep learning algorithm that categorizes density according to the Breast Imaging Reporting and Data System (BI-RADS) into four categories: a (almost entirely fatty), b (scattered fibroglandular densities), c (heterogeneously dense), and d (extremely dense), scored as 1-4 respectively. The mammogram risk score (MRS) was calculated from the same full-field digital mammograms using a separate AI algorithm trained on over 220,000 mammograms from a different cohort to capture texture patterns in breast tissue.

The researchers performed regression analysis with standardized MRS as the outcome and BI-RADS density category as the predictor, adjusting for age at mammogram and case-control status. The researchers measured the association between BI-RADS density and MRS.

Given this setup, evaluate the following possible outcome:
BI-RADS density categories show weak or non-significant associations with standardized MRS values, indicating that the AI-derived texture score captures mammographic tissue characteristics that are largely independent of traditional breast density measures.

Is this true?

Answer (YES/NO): NO